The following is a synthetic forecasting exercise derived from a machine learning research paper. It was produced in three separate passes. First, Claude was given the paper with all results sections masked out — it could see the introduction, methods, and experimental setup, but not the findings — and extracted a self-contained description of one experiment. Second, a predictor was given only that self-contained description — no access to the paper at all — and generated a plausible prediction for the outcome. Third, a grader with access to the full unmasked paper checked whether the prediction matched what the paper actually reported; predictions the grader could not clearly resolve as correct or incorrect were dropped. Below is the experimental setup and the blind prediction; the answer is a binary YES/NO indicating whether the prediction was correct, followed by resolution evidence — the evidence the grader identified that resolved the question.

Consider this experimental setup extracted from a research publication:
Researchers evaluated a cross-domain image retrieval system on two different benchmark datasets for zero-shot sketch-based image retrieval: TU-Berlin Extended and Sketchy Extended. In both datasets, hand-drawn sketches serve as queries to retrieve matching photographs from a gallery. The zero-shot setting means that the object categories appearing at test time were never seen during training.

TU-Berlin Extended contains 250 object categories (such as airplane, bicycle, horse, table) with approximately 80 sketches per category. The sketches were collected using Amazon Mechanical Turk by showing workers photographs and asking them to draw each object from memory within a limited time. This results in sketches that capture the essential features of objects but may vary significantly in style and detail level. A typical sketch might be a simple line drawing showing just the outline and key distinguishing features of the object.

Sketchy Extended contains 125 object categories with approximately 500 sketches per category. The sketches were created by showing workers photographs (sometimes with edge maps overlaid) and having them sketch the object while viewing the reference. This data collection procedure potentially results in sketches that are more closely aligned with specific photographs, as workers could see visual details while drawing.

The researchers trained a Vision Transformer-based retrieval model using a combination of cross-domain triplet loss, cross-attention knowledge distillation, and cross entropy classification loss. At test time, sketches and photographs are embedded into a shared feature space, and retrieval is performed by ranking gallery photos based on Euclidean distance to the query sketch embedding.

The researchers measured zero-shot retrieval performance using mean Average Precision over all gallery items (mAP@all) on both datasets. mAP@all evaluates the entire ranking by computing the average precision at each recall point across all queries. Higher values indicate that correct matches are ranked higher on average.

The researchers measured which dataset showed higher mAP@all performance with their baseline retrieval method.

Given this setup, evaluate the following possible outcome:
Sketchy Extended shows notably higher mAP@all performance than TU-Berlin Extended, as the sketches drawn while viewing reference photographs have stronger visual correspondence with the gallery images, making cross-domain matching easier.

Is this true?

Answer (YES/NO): YES